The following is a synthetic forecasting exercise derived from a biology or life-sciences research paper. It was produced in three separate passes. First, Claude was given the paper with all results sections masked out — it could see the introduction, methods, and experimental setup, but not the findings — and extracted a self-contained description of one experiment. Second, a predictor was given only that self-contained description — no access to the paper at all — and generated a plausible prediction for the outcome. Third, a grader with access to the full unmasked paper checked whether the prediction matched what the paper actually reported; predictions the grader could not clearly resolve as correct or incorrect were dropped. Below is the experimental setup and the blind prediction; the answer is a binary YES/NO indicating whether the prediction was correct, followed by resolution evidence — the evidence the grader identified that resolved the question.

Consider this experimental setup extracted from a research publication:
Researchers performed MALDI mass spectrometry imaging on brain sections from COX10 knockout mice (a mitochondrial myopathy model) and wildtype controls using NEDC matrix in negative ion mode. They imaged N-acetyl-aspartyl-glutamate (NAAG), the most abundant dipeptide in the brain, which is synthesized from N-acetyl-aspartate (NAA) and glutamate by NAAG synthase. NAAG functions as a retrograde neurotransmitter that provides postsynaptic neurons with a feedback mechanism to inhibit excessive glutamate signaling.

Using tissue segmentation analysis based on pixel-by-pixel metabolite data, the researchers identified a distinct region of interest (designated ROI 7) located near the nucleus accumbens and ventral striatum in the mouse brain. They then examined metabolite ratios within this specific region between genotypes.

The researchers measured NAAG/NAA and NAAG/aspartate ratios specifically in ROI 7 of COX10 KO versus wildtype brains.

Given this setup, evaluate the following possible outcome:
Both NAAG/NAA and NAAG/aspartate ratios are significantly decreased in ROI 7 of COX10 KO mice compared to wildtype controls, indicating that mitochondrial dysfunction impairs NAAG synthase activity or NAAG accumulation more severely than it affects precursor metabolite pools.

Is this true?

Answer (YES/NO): NO